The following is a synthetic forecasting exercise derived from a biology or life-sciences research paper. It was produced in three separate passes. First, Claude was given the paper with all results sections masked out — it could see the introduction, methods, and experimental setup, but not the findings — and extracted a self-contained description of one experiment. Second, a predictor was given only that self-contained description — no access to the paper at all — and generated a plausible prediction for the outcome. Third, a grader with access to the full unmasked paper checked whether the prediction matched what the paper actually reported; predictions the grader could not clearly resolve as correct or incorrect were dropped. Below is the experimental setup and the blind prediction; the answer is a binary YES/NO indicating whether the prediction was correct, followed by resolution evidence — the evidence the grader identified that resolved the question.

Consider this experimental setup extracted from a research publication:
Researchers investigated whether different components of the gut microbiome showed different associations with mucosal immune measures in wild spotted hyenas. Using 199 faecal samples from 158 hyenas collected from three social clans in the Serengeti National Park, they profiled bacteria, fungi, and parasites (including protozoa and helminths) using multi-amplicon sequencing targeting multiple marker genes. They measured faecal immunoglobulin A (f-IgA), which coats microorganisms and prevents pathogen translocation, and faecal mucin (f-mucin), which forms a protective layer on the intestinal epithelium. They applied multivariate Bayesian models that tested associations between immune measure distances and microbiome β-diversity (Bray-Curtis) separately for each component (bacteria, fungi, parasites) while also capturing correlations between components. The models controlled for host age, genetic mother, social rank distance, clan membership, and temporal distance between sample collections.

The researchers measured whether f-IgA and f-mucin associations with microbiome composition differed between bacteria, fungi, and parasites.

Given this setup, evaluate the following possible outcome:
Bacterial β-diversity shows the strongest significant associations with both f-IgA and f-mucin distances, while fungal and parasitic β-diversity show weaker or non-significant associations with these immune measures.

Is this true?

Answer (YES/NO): NO